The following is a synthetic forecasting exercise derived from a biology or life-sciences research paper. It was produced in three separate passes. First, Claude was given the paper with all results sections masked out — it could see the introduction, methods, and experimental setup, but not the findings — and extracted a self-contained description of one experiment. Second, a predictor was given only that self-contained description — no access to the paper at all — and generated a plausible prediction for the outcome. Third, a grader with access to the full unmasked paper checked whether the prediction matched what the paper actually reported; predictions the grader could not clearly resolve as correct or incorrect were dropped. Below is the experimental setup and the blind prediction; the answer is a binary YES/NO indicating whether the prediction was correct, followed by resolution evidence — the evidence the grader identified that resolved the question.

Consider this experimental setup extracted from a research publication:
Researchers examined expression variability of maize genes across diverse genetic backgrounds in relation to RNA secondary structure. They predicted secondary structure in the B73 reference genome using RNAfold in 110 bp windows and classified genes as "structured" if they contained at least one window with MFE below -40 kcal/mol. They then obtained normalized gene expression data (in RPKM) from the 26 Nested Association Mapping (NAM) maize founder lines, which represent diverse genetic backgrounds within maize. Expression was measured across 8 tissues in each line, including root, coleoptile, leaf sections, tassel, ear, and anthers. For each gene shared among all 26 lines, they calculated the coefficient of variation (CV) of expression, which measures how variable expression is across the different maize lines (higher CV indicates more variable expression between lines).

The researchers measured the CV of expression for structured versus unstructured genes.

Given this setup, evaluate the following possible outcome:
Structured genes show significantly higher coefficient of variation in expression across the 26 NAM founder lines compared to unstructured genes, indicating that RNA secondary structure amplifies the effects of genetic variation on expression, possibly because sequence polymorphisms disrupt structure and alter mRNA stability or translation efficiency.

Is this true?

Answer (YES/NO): YES